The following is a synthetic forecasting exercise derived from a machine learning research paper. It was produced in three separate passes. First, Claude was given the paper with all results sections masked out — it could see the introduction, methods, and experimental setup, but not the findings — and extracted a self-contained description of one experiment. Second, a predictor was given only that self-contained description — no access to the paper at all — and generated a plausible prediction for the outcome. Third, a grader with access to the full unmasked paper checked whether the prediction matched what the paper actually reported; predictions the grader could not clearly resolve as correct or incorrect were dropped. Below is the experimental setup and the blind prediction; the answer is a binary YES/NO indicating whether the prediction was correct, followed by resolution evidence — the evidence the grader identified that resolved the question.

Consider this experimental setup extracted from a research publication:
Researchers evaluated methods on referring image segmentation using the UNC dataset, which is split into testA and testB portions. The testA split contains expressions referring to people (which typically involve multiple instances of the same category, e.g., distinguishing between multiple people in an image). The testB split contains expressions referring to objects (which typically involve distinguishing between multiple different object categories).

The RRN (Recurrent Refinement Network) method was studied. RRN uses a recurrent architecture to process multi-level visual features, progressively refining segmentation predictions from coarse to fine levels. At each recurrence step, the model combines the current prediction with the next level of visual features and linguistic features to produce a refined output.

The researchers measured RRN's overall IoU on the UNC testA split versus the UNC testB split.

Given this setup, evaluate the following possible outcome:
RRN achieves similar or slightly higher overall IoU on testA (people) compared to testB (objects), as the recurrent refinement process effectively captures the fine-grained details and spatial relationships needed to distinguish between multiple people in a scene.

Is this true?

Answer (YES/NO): YES